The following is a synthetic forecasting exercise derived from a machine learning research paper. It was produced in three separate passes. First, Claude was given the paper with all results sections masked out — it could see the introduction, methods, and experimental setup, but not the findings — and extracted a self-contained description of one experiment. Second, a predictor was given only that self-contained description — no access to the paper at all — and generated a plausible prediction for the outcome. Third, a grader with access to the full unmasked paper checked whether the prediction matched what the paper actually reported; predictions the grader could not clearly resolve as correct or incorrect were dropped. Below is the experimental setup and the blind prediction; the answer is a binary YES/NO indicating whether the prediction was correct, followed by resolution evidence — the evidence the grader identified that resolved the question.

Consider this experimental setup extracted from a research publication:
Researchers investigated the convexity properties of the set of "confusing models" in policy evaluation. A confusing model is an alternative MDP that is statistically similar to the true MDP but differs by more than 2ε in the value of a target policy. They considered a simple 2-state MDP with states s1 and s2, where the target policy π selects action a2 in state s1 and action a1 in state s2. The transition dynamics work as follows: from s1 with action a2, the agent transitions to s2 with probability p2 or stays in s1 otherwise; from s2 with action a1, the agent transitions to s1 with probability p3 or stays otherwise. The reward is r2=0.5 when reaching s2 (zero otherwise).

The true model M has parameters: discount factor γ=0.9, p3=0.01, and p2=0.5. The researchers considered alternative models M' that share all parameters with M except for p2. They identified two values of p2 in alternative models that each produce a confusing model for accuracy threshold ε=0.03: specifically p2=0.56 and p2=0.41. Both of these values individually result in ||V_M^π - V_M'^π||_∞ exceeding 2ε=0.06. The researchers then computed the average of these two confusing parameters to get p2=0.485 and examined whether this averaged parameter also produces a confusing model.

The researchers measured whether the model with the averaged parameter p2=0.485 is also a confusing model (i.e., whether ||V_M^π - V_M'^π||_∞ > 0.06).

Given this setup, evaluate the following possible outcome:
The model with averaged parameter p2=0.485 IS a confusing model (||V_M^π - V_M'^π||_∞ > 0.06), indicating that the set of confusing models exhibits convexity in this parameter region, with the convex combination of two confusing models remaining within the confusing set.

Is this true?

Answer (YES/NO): NO